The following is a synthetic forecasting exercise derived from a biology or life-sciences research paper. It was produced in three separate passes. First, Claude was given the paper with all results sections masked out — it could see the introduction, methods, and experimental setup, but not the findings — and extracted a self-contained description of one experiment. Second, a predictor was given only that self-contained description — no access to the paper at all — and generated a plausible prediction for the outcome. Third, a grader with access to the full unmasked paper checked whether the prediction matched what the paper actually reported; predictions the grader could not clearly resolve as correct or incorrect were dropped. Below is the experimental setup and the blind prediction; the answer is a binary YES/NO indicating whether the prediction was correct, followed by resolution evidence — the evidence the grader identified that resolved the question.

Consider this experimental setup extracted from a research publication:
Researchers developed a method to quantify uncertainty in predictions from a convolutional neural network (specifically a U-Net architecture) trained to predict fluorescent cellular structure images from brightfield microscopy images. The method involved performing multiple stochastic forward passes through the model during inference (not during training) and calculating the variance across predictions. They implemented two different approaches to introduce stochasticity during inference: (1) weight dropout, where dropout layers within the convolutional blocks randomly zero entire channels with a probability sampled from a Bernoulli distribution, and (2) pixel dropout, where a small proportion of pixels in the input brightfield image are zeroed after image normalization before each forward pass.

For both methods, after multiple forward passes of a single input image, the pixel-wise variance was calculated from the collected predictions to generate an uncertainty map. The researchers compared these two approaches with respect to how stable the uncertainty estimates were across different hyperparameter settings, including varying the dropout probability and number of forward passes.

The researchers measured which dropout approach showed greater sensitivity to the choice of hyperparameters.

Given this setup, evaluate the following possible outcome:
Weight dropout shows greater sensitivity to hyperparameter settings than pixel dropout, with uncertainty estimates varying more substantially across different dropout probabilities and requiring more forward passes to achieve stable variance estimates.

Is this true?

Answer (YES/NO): NO